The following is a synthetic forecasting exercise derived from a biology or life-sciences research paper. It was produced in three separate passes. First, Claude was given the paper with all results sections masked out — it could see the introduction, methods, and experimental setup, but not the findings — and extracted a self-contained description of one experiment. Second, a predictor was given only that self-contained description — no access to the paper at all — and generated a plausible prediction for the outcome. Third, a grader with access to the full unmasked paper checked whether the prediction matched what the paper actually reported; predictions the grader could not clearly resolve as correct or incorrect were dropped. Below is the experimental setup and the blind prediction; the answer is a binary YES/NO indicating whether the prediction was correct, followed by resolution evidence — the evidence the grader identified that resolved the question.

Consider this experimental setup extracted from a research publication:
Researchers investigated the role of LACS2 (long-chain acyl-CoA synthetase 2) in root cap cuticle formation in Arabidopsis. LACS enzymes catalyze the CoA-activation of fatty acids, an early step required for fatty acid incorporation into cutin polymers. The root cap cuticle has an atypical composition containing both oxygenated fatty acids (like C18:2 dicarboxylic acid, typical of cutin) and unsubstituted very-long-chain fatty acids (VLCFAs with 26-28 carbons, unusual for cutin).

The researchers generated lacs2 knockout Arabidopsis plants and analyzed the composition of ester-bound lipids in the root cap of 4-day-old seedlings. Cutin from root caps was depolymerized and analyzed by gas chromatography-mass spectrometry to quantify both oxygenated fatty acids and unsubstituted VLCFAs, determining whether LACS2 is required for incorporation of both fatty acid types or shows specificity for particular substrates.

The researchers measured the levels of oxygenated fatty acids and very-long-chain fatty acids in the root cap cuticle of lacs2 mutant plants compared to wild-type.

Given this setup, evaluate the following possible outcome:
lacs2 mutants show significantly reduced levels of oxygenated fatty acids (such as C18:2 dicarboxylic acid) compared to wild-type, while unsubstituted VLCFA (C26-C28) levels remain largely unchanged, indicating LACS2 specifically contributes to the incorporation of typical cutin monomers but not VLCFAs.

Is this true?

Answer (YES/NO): YES